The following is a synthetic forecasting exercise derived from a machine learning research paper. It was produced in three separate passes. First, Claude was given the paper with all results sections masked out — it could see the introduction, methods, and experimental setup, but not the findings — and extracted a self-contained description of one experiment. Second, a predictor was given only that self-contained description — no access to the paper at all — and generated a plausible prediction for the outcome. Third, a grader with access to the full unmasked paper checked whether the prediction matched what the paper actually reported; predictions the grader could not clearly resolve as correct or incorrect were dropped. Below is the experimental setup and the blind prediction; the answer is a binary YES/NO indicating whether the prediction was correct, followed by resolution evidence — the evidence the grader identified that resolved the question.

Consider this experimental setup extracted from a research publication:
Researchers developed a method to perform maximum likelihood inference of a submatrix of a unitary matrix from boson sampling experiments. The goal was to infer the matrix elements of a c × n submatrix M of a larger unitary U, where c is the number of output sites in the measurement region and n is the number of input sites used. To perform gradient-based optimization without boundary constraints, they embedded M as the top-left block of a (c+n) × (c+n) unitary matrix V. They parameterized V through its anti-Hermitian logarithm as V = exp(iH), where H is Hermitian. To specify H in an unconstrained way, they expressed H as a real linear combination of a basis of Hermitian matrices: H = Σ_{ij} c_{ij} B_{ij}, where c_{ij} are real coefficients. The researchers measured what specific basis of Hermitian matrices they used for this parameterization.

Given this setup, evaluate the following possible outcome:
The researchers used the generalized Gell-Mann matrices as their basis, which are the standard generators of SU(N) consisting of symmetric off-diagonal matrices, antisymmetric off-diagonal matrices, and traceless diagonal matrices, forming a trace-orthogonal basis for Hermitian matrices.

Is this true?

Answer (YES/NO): NO